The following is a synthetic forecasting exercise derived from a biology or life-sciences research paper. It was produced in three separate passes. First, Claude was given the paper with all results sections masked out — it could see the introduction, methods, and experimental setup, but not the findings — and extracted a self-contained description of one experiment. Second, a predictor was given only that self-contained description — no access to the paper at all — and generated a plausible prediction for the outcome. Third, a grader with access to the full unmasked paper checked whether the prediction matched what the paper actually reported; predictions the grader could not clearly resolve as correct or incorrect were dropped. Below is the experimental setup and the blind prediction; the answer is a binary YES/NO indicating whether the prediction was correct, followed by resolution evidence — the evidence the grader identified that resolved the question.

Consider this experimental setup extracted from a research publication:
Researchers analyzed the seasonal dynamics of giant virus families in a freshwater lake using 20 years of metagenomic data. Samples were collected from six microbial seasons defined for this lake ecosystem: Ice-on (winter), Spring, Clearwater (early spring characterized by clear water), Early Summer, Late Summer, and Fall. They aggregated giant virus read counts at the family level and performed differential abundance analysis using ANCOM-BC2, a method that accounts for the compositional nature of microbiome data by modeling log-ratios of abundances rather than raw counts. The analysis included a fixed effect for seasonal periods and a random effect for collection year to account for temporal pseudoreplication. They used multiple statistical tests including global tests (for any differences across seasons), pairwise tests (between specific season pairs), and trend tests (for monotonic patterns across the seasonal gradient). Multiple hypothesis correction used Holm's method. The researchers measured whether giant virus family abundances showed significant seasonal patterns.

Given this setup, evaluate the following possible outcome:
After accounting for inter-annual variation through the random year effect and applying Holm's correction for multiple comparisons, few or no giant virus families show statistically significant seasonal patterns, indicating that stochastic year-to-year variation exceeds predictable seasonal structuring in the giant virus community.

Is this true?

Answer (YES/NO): NO